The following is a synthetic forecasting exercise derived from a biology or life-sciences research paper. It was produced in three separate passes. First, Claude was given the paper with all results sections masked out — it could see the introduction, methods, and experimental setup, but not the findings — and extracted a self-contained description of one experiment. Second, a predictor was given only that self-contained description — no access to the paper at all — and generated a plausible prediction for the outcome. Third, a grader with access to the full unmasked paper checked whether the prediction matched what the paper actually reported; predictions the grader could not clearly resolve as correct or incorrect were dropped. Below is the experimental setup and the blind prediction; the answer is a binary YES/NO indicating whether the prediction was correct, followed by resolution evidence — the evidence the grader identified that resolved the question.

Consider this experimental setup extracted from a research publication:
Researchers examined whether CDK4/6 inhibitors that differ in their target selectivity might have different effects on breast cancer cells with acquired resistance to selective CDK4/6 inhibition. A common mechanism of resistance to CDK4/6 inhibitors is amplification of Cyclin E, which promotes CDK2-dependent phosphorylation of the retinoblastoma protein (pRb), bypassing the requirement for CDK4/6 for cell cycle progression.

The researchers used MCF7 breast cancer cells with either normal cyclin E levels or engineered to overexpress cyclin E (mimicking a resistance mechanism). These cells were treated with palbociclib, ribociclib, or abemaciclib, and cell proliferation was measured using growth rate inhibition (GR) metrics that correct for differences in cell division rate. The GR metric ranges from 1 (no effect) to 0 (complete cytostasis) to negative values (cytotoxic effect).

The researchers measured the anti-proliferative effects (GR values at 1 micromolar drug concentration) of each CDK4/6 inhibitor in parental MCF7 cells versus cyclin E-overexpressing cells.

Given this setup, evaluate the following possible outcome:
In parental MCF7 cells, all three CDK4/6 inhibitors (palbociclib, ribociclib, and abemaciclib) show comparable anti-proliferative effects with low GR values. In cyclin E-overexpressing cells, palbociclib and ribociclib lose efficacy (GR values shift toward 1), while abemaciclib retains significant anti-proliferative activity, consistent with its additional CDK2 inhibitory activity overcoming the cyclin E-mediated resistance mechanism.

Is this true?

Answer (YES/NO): NO